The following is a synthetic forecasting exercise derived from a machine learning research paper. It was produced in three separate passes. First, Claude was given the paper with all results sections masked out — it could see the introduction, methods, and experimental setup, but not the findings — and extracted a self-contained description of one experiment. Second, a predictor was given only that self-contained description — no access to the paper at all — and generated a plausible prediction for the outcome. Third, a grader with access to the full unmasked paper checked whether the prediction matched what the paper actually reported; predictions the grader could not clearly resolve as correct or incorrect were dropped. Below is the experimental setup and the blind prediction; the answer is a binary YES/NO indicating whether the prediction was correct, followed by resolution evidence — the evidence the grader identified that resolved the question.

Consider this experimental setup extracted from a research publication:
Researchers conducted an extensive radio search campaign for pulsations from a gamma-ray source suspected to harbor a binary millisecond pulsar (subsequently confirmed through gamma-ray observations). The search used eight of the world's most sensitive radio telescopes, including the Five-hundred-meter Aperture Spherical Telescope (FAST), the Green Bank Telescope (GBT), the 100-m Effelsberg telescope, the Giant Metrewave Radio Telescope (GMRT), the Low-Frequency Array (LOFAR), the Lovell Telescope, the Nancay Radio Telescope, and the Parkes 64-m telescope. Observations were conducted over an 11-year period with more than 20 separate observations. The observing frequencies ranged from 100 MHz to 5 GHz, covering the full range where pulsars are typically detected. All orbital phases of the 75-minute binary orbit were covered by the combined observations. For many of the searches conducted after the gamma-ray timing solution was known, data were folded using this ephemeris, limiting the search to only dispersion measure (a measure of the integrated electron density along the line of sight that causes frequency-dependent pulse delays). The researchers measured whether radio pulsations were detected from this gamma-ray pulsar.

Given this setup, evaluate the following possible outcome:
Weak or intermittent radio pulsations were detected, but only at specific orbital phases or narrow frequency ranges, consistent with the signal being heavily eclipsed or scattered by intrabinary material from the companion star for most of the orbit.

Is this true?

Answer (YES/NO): NO